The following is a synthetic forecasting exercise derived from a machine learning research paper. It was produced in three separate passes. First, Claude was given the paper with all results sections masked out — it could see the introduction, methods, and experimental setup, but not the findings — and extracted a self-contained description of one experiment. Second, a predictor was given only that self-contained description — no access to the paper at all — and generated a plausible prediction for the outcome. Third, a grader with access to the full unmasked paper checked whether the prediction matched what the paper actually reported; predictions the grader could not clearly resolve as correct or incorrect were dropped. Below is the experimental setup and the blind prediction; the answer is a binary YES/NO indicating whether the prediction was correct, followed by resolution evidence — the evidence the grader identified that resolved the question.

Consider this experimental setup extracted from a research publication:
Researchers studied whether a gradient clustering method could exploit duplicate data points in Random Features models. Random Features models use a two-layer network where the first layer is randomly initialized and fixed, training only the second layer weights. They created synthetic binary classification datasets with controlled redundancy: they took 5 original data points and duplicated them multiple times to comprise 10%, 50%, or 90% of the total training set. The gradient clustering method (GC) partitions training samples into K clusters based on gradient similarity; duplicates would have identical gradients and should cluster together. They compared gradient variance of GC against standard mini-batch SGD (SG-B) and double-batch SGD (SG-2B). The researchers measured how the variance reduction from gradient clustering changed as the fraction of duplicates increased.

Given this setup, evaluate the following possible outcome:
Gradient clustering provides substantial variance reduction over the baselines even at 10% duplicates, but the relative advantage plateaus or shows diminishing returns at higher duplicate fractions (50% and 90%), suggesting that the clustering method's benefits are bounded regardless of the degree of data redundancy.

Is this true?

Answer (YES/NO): NO